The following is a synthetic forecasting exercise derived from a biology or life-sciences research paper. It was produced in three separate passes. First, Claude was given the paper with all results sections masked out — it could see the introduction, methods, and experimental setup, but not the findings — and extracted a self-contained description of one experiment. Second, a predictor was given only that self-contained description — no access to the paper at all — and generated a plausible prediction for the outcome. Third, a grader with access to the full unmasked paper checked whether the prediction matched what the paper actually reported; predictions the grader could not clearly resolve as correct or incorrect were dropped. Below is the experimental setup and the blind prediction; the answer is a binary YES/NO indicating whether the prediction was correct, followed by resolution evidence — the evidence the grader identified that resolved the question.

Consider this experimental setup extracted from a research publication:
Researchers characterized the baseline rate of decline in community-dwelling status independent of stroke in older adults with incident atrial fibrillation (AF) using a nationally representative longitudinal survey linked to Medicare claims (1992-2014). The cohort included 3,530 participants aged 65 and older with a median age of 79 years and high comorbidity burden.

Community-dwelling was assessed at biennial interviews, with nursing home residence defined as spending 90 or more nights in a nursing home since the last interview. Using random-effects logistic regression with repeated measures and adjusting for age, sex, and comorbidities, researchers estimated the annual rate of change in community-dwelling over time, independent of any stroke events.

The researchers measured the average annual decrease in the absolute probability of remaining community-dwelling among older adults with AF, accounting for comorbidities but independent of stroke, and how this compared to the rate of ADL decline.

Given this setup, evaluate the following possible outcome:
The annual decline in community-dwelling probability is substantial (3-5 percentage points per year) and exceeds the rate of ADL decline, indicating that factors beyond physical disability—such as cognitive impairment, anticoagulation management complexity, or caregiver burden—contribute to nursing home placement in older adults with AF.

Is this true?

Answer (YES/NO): NO